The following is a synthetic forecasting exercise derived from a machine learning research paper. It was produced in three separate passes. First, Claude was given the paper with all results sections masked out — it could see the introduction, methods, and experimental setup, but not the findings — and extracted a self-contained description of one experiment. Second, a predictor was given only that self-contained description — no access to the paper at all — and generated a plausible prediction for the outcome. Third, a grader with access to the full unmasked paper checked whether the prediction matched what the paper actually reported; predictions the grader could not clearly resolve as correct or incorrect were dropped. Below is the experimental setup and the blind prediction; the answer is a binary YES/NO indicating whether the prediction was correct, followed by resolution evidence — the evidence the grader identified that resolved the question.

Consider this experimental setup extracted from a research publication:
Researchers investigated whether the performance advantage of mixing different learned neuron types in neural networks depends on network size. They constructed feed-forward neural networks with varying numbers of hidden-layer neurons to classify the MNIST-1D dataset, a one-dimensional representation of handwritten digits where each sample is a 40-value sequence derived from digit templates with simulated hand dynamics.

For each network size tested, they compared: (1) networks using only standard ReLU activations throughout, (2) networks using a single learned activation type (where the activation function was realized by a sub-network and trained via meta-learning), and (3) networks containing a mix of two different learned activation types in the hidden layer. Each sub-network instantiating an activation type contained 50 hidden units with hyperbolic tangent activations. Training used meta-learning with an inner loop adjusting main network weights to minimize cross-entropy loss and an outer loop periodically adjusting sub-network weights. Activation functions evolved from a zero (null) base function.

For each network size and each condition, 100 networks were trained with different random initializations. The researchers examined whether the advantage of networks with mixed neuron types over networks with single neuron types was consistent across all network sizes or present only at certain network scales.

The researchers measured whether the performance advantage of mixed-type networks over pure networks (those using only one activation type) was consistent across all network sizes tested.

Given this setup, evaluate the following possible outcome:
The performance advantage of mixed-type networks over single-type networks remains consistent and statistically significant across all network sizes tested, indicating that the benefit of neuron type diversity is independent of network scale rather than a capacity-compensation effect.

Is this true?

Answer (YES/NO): YES